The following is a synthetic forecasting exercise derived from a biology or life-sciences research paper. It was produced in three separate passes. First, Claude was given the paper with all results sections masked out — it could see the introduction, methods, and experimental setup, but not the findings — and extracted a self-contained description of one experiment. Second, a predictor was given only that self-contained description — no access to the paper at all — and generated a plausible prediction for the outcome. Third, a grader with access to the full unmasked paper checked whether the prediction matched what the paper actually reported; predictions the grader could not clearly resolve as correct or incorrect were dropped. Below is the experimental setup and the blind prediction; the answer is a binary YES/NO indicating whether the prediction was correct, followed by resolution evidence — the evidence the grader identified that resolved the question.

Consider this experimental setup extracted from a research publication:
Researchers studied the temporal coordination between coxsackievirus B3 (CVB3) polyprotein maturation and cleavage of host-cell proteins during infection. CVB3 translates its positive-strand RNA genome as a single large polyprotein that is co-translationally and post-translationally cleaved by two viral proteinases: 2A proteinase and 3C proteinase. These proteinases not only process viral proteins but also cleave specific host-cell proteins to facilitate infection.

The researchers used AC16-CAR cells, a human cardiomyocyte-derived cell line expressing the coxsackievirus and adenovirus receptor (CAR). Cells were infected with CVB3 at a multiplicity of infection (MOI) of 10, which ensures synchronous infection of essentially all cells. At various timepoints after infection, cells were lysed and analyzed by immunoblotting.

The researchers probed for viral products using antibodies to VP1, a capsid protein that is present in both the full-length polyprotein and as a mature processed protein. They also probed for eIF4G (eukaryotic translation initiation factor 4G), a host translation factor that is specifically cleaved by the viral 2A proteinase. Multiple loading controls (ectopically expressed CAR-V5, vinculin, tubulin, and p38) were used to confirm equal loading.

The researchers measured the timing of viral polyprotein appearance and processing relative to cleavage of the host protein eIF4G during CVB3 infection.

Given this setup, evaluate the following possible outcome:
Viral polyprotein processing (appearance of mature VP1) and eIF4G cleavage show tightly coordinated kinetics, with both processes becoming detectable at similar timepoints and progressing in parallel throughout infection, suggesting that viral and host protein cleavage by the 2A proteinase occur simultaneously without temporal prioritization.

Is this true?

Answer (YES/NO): YES